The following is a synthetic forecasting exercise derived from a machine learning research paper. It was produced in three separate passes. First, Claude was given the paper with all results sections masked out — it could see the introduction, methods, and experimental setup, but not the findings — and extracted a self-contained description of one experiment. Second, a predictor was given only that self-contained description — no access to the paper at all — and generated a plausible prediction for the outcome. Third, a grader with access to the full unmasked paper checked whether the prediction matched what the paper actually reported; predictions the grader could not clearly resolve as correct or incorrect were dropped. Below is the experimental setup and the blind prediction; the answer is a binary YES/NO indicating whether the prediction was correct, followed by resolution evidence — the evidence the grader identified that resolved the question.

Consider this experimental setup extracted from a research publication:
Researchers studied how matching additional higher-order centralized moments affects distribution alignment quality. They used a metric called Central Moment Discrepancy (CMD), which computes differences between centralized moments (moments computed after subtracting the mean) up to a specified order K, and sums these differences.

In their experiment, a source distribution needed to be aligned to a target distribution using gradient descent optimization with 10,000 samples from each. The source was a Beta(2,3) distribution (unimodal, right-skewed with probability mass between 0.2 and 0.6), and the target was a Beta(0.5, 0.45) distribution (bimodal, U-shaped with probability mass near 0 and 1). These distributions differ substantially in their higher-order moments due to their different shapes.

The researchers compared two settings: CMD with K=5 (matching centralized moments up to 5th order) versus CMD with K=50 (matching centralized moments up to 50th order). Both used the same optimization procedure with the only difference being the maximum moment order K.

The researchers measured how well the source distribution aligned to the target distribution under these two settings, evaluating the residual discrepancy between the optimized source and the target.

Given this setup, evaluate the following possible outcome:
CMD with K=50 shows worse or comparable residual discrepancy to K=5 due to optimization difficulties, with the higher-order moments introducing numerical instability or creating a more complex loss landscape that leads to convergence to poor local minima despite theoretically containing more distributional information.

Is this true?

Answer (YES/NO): NO